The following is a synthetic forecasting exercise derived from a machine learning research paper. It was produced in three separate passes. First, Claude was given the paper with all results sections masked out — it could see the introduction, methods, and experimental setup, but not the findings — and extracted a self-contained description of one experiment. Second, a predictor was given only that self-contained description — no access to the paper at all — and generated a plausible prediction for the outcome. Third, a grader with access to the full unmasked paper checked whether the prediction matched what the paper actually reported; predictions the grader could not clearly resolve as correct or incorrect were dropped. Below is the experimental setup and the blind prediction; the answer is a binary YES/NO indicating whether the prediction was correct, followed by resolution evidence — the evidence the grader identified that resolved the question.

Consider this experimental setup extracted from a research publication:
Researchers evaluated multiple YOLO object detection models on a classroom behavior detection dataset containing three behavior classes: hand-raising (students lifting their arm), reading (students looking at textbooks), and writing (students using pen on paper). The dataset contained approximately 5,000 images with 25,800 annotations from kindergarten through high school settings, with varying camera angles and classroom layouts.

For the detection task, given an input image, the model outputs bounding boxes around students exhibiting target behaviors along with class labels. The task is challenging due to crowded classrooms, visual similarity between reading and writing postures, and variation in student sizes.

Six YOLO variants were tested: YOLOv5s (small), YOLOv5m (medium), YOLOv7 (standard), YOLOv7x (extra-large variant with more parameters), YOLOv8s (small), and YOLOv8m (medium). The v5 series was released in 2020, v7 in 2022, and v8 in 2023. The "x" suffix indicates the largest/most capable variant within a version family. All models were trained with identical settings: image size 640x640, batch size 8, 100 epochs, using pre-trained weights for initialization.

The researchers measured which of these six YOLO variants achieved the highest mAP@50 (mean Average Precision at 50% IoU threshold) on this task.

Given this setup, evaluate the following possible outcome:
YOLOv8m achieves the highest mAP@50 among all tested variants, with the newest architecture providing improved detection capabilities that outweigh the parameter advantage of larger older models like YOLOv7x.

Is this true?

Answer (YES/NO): NO